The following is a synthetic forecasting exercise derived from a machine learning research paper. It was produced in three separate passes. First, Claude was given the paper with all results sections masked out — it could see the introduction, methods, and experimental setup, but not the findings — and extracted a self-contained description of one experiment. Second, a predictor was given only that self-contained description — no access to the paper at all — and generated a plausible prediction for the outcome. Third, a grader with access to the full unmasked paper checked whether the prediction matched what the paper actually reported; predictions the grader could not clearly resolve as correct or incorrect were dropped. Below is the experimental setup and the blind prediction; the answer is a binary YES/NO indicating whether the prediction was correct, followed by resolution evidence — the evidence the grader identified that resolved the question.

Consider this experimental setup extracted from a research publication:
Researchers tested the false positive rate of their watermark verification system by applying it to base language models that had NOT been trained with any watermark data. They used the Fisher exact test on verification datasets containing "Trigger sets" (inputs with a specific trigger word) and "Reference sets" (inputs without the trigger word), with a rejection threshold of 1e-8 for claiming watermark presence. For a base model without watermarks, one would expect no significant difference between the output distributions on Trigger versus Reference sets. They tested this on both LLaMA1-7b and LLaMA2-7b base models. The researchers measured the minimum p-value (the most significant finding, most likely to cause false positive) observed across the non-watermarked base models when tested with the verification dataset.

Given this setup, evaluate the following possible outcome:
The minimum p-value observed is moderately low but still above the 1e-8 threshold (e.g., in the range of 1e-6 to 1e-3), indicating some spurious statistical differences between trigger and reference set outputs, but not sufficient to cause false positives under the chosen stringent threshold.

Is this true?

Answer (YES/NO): YES